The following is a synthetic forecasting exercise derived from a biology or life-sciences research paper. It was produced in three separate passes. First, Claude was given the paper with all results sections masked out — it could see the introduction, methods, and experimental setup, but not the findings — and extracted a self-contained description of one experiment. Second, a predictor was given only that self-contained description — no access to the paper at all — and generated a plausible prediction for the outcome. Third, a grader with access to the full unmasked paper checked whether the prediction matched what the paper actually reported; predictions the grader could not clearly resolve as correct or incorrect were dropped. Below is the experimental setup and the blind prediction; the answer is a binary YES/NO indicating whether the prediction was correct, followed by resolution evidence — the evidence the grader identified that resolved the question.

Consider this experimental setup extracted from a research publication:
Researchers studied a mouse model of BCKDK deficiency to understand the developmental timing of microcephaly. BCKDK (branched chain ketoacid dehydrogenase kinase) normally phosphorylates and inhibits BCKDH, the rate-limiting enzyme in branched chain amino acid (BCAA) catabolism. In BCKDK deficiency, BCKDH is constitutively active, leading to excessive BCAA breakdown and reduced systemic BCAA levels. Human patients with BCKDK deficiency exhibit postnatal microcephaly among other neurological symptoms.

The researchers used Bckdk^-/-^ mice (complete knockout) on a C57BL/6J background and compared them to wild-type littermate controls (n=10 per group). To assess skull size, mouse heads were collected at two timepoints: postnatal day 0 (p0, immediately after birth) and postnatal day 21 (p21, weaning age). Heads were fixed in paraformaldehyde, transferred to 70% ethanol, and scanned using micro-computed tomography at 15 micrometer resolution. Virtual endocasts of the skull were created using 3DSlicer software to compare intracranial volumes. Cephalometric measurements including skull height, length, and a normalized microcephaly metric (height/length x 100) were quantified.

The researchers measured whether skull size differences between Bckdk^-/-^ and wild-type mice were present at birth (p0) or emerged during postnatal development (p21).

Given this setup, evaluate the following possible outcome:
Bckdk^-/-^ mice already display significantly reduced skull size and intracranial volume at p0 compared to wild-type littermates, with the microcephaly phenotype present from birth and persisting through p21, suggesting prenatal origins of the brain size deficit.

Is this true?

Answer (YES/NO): NO